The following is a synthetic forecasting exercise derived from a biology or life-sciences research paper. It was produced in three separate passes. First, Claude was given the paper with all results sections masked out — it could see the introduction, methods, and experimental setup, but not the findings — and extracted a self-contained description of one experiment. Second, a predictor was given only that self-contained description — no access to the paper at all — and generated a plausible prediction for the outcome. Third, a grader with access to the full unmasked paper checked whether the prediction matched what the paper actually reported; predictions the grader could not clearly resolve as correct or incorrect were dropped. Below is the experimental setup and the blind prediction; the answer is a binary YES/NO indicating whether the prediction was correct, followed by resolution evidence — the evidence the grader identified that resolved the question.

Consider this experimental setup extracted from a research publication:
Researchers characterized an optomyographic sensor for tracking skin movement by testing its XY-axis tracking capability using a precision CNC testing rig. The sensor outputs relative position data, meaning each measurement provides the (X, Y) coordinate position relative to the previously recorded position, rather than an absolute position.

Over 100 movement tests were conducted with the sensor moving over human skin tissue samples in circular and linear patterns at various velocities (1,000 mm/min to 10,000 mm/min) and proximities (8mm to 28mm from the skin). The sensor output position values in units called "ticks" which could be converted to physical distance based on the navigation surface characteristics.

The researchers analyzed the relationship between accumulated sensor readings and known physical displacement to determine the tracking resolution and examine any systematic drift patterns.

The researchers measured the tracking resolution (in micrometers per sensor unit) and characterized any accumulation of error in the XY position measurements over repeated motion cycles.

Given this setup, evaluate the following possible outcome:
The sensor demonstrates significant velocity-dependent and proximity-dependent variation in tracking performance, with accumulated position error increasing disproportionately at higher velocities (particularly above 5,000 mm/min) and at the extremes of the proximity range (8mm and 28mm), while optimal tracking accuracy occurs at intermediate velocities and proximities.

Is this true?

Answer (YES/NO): NO